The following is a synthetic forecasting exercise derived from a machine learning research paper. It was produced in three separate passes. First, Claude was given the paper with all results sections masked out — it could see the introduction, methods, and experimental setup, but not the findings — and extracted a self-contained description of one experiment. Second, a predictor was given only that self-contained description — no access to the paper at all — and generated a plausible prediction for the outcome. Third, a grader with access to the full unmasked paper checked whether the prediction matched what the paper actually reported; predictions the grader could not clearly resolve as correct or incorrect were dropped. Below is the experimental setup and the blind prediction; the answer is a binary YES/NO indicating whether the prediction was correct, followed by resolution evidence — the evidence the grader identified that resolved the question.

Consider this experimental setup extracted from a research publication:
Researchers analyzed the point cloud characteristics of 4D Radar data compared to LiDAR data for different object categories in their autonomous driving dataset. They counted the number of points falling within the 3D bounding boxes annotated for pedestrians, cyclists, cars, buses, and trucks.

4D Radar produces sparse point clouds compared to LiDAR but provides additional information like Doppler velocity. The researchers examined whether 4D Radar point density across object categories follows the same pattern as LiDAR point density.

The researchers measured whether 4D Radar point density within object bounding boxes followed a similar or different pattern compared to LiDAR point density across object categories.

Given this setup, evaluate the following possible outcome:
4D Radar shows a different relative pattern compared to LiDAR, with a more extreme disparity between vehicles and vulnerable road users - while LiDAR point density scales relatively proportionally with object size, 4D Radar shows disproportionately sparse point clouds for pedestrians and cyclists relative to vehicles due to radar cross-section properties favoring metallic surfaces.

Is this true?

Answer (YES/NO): NO